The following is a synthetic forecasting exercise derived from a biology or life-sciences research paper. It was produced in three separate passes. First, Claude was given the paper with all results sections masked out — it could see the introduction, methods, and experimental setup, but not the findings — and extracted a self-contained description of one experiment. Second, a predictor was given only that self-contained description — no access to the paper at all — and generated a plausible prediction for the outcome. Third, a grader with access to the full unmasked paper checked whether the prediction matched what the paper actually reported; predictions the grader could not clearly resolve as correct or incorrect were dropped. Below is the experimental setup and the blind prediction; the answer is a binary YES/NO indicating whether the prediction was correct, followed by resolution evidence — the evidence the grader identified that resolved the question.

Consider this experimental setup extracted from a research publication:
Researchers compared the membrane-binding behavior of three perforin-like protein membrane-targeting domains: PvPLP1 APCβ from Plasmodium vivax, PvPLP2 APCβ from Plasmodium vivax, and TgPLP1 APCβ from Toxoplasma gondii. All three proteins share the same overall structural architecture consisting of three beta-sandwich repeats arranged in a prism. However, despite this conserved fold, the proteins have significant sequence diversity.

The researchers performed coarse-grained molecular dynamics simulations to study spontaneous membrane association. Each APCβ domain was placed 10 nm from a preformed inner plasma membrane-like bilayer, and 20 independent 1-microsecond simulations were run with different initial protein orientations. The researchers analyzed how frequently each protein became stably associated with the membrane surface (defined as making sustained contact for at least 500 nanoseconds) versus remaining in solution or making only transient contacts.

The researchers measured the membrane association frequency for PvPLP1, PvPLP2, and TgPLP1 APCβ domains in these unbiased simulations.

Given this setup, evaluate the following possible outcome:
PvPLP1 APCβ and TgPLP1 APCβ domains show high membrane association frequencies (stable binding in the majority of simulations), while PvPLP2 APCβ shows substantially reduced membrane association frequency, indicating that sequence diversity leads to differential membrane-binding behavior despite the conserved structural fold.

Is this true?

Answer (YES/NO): NO